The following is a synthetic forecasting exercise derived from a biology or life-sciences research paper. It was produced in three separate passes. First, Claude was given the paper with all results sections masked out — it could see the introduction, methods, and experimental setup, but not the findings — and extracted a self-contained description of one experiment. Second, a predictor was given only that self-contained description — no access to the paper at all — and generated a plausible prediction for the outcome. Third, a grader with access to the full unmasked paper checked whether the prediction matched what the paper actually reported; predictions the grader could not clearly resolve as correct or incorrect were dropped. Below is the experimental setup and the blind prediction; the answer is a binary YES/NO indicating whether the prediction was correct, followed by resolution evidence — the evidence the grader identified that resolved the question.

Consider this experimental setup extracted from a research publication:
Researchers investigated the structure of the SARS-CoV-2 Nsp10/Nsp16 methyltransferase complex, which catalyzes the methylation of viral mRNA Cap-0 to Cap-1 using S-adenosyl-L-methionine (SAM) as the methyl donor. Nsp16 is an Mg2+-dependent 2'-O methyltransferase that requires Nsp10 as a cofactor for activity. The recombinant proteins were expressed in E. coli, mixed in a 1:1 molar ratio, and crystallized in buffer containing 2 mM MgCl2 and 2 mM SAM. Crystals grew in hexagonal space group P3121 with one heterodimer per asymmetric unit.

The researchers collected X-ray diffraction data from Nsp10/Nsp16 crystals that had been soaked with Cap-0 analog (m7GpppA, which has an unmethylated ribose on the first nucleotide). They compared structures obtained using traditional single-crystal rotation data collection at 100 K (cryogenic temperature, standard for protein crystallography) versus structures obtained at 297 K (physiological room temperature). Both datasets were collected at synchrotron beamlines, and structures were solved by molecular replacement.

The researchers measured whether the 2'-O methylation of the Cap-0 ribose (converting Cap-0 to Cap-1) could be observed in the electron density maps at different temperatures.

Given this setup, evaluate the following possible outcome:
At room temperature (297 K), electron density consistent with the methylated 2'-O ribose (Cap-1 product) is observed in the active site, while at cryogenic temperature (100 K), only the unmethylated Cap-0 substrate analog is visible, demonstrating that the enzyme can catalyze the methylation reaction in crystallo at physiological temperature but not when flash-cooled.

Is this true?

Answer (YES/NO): YES